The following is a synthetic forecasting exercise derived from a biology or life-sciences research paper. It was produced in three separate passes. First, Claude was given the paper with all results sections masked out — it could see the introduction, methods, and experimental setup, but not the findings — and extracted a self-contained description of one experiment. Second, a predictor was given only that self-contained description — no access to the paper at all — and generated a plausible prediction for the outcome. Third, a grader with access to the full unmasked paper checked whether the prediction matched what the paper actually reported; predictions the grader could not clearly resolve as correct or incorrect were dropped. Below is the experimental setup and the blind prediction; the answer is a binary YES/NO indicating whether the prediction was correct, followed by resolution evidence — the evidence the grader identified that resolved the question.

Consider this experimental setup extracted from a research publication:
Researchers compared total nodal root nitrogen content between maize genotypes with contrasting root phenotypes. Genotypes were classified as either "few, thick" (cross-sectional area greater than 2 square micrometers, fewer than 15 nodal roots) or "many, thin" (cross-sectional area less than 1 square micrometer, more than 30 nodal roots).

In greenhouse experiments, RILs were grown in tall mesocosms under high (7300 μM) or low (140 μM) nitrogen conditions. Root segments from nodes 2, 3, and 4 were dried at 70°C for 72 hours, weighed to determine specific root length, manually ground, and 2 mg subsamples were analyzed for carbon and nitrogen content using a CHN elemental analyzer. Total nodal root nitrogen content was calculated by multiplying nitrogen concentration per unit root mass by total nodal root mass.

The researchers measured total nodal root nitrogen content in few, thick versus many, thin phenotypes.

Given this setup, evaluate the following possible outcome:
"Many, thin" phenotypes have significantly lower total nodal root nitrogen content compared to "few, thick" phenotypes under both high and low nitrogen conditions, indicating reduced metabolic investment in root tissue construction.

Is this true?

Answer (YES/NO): NO